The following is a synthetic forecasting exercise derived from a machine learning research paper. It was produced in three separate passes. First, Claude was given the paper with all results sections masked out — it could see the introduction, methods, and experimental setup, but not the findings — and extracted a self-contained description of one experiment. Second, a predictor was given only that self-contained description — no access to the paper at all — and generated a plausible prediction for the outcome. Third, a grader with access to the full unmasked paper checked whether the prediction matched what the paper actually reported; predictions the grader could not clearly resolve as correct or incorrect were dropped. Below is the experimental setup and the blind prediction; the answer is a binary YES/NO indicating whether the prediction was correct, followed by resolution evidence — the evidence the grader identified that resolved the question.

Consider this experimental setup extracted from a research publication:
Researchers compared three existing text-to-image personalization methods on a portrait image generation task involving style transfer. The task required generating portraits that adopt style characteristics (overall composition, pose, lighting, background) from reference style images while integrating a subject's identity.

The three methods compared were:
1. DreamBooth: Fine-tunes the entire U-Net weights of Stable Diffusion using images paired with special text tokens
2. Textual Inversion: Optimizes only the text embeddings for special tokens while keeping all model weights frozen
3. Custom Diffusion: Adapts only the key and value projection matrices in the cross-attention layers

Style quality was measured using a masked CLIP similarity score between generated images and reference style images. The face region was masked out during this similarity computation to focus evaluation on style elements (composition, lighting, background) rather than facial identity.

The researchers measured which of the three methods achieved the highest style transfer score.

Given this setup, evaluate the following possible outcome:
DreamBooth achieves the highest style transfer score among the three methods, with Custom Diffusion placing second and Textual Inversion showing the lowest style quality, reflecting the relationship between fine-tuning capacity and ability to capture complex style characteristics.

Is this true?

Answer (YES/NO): NO